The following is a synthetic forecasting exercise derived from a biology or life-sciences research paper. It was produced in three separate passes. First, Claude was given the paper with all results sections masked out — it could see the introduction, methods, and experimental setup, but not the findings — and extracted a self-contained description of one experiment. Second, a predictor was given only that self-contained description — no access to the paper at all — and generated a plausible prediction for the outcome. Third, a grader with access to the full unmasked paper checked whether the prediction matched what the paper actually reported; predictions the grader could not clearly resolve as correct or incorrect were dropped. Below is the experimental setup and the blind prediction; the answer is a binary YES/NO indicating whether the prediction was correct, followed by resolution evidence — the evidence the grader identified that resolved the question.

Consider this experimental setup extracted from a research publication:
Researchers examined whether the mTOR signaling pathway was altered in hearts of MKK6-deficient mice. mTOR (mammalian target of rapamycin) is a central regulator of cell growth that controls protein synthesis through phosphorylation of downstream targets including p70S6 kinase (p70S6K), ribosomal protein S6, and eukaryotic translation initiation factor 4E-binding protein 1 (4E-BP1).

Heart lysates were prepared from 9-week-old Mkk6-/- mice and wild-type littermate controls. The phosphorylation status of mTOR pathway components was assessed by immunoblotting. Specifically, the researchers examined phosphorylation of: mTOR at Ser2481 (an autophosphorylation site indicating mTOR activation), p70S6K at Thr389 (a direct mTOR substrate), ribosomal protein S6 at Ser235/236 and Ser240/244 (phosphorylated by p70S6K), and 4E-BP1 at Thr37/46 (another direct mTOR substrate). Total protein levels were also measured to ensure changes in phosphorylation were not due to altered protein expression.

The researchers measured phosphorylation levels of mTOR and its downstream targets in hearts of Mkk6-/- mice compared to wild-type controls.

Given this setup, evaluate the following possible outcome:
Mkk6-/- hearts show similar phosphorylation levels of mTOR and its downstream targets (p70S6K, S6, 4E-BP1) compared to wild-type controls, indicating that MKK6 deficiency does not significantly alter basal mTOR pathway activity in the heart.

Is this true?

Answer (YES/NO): NO